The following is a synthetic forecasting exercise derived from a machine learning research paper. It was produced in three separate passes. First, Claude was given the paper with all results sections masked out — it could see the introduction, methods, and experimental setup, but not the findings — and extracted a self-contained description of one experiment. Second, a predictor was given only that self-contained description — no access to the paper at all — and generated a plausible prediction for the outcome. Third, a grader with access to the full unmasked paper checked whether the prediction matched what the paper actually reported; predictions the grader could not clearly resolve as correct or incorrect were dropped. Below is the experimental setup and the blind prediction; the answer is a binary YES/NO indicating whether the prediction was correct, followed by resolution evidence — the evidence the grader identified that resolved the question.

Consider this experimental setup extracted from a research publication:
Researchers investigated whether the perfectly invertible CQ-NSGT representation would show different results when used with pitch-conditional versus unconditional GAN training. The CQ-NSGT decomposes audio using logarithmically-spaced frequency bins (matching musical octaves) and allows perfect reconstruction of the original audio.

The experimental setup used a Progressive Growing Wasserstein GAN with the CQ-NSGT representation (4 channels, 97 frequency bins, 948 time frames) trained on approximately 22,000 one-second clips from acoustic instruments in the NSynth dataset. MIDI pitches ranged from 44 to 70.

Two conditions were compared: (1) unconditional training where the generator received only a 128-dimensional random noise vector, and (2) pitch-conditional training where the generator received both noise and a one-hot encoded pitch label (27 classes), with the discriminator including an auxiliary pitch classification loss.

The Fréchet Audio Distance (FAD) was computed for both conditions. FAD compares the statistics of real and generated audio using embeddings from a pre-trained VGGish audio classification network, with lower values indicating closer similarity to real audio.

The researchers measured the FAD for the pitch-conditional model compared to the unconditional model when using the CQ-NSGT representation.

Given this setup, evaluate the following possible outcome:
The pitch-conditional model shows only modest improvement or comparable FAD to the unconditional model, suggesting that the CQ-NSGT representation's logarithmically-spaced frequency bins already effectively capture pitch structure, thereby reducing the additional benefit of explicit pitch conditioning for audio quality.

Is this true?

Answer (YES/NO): NO